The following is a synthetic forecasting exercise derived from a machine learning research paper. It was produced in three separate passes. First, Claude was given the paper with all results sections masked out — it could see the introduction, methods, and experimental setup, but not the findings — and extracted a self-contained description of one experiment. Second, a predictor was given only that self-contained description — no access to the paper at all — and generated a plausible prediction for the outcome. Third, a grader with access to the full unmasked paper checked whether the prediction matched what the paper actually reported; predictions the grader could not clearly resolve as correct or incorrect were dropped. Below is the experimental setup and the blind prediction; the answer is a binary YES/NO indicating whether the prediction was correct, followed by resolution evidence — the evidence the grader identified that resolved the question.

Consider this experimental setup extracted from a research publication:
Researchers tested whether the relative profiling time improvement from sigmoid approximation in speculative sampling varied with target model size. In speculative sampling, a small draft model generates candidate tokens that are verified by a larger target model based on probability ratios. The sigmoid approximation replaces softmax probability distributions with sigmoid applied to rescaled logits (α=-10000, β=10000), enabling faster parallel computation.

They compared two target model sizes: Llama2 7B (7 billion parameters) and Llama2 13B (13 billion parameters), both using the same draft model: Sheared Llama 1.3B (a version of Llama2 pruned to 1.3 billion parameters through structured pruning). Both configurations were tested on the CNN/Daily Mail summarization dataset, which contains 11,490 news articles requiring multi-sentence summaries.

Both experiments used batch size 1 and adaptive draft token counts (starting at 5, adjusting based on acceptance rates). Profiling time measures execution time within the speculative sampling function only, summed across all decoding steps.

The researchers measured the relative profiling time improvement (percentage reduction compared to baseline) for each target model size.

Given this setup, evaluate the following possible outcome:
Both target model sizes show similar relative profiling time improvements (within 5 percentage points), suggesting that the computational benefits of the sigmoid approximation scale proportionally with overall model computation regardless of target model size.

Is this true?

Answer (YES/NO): NO